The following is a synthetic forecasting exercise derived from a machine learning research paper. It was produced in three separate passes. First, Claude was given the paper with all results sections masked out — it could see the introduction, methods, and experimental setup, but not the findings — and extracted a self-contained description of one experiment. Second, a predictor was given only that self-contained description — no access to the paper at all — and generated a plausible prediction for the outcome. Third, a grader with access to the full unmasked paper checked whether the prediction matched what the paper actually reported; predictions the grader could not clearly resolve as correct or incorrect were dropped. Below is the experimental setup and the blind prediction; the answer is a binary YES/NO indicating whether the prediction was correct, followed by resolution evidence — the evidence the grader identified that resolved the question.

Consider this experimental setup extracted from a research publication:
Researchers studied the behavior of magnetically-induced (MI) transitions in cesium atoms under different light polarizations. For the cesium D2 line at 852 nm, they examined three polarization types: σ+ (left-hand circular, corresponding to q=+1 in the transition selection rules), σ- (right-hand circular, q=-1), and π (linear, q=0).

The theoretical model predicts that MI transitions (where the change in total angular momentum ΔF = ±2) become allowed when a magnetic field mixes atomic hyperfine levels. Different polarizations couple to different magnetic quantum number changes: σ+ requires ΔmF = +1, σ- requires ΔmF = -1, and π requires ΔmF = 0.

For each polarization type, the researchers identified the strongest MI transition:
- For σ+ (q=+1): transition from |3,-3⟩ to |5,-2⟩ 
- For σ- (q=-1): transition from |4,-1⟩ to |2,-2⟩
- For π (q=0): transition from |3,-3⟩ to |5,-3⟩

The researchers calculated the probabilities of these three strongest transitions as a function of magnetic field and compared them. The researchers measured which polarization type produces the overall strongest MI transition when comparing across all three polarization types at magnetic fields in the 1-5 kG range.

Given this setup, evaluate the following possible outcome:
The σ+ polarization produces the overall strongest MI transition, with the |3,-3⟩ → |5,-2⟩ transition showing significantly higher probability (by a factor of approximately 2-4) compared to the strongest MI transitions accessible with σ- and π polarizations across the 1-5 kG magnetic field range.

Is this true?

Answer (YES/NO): NO